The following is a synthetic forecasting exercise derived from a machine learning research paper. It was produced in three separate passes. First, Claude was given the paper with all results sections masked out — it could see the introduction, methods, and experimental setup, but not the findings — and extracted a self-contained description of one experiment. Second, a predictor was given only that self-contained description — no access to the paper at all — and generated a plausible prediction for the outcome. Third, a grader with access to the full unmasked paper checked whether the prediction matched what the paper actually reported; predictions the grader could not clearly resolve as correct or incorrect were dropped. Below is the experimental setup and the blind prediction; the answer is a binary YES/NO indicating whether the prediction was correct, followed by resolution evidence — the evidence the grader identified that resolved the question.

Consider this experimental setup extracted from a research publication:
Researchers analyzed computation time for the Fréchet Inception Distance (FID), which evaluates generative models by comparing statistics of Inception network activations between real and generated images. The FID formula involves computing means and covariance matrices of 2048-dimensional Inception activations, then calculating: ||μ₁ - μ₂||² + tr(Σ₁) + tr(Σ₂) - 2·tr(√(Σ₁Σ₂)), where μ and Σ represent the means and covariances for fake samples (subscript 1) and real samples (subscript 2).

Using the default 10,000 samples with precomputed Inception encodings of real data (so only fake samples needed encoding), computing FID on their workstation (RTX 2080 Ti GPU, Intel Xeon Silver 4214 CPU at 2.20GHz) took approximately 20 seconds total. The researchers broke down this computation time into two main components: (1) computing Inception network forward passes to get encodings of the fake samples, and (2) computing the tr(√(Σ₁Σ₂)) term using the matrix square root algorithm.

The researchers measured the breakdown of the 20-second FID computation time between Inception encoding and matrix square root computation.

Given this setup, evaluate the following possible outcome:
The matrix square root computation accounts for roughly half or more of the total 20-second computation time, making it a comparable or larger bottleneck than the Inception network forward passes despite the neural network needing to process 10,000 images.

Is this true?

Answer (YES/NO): YES